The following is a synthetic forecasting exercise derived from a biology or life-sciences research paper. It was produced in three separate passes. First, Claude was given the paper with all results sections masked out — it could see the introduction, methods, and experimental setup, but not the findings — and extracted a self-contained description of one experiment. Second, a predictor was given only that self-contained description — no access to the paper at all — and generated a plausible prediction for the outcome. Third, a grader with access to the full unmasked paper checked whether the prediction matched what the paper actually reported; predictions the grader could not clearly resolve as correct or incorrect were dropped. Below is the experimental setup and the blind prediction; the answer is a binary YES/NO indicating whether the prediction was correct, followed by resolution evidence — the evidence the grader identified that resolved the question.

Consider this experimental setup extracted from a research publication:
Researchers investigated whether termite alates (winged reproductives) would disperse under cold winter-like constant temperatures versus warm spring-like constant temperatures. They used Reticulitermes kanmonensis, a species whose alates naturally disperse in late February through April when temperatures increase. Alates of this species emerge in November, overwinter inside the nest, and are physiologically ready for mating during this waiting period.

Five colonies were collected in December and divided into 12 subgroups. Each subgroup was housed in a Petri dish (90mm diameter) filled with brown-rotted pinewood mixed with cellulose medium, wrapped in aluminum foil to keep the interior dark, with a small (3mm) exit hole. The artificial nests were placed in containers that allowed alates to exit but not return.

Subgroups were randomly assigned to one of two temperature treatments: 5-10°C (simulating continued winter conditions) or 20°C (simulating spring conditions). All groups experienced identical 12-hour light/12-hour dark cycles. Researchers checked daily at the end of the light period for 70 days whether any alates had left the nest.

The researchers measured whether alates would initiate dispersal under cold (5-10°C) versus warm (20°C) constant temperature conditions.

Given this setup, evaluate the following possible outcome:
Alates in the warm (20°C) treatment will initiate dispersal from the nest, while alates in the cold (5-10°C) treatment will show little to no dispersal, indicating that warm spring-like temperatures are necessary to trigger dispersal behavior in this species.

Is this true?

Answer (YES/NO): YES